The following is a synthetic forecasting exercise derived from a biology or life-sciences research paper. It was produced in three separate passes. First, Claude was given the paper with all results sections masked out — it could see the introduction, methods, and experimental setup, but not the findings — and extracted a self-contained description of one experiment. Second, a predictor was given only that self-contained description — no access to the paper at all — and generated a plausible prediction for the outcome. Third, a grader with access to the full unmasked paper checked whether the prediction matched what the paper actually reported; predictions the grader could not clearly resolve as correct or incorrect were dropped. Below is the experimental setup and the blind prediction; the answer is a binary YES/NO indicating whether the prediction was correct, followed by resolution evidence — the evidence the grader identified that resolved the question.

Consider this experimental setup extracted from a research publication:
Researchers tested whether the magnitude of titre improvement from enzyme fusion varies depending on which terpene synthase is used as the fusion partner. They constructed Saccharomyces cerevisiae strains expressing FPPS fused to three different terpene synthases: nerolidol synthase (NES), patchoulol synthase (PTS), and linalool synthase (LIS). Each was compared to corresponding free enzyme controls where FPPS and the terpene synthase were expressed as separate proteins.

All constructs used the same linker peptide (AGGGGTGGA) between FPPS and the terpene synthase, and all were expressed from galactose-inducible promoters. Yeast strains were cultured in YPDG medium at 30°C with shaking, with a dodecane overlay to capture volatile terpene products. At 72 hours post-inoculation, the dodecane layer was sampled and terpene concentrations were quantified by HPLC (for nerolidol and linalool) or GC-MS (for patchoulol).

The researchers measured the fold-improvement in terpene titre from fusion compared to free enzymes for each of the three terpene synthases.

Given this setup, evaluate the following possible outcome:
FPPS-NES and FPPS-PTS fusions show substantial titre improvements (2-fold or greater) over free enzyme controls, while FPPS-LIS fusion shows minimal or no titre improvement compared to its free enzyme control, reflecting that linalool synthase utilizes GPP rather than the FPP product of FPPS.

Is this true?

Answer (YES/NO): NO